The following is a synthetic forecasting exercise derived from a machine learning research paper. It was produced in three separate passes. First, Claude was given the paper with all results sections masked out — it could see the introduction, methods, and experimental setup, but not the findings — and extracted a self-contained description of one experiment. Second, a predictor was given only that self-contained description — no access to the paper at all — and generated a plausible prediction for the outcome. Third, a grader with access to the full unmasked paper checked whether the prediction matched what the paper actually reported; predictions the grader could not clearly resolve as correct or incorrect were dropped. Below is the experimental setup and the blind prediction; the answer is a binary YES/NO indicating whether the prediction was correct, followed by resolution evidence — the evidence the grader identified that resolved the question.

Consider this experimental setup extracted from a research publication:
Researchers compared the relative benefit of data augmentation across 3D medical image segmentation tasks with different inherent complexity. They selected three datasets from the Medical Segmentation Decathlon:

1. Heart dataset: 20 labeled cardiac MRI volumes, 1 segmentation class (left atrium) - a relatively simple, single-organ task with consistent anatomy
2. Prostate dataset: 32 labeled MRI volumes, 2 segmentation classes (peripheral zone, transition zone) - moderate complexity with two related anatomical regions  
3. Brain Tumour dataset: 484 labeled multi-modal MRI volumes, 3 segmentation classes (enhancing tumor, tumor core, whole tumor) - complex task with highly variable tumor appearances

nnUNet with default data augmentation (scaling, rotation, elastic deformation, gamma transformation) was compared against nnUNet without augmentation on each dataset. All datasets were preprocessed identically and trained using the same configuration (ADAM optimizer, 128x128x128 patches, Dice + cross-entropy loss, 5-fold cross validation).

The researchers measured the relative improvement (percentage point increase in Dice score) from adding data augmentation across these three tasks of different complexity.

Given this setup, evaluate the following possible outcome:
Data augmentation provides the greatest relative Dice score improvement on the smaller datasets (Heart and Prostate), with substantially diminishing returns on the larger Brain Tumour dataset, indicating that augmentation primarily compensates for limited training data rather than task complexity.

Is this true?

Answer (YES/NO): NO